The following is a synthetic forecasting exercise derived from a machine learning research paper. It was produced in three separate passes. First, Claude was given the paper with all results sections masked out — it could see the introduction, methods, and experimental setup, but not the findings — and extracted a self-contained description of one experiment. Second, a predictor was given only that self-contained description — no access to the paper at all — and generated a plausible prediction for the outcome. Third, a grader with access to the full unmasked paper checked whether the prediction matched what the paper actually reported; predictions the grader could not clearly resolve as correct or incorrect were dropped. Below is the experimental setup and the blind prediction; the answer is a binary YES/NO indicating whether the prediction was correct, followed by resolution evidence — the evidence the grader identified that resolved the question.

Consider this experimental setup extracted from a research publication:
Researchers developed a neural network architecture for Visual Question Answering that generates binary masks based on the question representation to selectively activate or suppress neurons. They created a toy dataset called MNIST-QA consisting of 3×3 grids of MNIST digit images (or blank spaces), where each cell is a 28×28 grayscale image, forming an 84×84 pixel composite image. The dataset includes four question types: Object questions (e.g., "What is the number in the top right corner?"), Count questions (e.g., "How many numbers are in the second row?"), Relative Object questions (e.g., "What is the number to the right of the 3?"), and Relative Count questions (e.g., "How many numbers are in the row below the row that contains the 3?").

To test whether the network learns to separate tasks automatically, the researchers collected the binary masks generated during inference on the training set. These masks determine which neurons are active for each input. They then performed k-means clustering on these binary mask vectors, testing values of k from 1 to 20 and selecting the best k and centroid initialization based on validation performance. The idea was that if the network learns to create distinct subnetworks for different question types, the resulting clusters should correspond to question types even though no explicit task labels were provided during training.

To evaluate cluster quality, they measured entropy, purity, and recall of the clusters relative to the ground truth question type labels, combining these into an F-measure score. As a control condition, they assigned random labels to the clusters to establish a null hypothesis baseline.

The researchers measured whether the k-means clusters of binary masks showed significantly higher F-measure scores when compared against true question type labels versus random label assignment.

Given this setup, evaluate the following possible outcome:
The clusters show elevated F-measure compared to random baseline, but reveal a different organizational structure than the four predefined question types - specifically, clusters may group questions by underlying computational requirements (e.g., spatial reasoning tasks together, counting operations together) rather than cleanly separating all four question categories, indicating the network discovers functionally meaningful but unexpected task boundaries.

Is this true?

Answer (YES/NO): NO